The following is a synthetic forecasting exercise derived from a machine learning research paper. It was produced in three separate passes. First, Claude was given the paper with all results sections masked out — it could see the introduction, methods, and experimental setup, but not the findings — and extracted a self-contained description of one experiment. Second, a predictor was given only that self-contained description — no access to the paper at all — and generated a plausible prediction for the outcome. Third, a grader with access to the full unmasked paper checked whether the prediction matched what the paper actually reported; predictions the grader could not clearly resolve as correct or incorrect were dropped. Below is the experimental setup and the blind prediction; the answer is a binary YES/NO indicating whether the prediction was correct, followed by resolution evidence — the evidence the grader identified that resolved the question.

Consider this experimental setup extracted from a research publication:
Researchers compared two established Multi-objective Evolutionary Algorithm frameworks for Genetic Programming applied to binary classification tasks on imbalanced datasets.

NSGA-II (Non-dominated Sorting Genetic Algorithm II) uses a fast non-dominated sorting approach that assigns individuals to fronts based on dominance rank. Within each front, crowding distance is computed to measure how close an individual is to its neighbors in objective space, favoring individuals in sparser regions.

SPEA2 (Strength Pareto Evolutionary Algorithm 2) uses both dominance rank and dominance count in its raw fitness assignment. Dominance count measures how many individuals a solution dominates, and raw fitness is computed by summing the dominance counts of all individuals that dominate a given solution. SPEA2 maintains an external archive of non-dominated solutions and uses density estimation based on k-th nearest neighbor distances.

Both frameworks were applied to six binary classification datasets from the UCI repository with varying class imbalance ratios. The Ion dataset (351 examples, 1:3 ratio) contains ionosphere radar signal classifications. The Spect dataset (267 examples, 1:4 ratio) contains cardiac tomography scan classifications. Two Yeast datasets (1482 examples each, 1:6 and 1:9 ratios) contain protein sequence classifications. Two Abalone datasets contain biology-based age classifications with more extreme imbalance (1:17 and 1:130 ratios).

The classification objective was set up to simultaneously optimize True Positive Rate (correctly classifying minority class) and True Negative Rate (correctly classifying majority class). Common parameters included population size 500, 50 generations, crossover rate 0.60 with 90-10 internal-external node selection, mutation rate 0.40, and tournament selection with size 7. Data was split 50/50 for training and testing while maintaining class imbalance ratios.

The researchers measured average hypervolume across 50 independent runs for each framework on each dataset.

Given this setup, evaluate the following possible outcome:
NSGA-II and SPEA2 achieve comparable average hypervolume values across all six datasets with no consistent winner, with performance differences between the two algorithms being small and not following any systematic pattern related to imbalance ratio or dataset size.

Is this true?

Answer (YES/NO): YES